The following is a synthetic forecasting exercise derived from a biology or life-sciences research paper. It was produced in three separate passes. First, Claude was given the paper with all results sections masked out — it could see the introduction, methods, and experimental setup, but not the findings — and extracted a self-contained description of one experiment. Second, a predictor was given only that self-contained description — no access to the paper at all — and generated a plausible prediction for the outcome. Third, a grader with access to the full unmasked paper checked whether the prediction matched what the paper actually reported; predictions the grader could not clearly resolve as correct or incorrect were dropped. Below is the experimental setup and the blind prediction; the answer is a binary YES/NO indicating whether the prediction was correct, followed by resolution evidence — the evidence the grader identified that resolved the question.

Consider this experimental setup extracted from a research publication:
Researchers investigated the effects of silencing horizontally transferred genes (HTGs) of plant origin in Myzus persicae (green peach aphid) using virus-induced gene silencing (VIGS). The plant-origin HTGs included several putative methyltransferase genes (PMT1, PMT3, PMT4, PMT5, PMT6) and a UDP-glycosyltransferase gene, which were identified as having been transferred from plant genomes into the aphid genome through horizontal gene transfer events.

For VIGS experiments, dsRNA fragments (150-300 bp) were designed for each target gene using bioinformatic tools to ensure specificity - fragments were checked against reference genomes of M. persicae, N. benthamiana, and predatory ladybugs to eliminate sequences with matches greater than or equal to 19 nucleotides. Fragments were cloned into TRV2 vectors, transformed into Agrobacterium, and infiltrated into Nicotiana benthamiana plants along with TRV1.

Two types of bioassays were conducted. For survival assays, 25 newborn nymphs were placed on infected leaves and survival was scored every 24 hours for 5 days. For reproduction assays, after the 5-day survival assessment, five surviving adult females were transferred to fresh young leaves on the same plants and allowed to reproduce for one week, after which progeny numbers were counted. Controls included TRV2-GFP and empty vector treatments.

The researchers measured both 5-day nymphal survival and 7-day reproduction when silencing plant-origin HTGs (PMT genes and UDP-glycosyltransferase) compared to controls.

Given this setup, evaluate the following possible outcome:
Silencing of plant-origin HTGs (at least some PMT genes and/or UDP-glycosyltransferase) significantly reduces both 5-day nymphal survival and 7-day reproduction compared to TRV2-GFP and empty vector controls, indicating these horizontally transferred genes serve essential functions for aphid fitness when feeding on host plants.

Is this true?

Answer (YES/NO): NO